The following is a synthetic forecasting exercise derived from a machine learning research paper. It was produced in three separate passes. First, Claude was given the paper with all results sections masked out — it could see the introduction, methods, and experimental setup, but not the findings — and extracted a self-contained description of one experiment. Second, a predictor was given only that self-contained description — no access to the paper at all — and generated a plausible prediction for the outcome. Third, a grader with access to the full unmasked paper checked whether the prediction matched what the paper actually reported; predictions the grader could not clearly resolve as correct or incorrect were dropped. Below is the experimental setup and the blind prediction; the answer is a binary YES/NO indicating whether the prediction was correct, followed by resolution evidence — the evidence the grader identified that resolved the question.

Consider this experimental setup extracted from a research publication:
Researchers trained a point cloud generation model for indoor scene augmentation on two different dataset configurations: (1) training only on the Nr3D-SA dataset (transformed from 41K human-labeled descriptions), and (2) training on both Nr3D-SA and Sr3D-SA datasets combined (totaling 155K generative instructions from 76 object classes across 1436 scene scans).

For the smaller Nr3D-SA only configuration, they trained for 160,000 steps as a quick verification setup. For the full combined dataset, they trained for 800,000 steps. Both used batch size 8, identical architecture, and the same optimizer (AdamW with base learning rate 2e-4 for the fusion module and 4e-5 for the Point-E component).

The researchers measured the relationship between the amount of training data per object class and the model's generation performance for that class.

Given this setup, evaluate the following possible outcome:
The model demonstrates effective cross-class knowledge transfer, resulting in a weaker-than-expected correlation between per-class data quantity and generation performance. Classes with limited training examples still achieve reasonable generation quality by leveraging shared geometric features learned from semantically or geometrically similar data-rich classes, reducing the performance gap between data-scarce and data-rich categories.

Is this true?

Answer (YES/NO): NO